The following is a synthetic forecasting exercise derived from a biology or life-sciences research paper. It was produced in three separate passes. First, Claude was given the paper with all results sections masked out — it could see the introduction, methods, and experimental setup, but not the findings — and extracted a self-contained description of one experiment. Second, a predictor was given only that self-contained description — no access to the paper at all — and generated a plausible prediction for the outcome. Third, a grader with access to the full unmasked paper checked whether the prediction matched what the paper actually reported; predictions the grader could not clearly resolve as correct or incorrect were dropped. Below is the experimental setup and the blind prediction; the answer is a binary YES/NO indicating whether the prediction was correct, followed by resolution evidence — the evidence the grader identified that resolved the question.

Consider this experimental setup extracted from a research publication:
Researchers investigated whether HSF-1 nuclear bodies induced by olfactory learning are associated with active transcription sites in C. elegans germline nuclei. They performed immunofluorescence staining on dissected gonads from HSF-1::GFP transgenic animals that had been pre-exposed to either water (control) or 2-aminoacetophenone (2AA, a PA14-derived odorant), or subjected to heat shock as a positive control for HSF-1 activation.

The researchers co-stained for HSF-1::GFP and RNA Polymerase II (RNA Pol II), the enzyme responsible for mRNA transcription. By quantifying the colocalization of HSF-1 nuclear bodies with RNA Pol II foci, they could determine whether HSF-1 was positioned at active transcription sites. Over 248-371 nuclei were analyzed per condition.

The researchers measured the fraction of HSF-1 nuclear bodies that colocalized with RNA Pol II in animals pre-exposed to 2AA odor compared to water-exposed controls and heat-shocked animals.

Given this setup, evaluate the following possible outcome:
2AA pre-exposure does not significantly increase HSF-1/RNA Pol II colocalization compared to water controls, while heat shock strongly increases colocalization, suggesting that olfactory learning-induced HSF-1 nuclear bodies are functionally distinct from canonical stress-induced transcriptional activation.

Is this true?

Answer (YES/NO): NO